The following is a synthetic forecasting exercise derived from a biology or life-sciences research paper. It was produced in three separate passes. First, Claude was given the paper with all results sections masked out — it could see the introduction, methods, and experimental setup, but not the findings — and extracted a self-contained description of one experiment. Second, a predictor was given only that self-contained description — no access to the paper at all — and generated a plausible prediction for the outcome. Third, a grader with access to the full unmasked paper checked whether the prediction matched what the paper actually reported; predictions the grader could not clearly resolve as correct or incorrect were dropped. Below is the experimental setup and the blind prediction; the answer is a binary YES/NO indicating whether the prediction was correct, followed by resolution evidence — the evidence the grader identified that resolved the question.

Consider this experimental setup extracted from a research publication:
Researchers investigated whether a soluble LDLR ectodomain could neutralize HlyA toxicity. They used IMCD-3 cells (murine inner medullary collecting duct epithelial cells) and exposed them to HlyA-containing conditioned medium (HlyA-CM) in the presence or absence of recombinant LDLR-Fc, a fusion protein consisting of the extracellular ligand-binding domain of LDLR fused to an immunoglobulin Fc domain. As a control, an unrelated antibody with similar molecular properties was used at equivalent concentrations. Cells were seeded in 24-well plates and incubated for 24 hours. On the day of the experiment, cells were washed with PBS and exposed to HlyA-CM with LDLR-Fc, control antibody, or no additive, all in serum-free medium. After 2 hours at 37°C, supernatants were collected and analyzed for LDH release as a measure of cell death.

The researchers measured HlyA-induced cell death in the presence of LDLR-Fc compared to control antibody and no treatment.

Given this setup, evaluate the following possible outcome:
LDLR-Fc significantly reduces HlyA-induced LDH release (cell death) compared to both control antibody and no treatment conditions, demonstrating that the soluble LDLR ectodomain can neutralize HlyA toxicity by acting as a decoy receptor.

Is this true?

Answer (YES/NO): YES